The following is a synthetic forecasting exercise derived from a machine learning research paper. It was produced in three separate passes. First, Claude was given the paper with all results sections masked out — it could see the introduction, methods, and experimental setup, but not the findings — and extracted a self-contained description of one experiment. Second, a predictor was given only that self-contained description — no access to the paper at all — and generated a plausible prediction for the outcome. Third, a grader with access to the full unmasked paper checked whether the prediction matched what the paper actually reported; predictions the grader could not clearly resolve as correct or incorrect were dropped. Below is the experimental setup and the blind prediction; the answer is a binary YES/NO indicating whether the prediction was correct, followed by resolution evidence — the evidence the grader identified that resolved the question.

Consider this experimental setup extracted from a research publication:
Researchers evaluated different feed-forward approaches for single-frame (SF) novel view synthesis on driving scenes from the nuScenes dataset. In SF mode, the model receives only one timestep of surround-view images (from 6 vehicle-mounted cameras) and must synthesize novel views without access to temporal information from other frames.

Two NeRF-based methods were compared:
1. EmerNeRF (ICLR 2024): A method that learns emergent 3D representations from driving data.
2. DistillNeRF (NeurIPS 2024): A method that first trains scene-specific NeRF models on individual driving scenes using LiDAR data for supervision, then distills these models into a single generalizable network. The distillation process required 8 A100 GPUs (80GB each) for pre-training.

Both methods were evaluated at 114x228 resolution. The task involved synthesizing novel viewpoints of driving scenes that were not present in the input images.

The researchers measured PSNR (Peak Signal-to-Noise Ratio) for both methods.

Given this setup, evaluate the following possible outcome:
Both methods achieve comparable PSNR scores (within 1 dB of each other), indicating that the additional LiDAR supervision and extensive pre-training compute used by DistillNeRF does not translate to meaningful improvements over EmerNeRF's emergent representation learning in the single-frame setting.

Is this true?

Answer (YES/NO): YES